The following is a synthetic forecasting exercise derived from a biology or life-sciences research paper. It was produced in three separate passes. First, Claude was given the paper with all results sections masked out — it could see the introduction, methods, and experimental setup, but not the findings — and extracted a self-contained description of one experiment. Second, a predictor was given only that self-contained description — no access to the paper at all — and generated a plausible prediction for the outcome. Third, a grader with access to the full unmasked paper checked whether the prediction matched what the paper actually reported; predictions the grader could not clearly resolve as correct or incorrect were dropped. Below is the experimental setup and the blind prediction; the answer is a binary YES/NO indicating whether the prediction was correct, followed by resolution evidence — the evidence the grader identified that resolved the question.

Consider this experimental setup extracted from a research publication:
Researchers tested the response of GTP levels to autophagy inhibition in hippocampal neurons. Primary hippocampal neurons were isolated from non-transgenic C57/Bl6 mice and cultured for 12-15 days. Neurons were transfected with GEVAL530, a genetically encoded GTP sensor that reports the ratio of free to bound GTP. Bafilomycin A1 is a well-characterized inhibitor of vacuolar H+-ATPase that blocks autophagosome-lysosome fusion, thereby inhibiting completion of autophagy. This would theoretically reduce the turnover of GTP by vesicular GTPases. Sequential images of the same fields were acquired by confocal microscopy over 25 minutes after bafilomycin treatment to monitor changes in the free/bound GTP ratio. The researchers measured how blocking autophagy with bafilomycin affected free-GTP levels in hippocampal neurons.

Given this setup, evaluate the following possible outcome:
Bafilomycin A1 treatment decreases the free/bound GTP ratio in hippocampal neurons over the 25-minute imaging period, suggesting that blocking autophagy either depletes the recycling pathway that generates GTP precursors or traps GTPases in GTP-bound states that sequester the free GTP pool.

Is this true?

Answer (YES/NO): NO